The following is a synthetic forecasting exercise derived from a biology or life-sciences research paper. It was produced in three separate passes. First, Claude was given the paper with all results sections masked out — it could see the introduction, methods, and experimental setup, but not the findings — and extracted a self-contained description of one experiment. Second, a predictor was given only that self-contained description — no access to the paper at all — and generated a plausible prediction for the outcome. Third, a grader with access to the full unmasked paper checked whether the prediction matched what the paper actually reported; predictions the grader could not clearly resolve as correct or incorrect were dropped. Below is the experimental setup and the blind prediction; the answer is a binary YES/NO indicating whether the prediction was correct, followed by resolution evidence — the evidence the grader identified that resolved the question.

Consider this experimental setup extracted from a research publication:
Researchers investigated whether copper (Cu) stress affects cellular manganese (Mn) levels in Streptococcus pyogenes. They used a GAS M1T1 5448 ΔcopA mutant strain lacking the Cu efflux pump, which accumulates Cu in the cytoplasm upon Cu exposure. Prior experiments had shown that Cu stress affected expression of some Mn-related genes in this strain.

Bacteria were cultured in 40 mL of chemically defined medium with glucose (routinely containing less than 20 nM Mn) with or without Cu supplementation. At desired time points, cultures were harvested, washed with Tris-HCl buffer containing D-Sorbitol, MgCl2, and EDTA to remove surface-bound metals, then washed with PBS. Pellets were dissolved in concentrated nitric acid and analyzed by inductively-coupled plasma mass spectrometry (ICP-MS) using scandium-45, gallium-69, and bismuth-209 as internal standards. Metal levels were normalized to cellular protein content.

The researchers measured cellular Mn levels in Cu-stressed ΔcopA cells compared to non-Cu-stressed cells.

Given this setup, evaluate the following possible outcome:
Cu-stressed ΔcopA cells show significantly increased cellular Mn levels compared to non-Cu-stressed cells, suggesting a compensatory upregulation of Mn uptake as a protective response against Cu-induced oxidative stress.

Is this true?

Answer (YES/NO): NO